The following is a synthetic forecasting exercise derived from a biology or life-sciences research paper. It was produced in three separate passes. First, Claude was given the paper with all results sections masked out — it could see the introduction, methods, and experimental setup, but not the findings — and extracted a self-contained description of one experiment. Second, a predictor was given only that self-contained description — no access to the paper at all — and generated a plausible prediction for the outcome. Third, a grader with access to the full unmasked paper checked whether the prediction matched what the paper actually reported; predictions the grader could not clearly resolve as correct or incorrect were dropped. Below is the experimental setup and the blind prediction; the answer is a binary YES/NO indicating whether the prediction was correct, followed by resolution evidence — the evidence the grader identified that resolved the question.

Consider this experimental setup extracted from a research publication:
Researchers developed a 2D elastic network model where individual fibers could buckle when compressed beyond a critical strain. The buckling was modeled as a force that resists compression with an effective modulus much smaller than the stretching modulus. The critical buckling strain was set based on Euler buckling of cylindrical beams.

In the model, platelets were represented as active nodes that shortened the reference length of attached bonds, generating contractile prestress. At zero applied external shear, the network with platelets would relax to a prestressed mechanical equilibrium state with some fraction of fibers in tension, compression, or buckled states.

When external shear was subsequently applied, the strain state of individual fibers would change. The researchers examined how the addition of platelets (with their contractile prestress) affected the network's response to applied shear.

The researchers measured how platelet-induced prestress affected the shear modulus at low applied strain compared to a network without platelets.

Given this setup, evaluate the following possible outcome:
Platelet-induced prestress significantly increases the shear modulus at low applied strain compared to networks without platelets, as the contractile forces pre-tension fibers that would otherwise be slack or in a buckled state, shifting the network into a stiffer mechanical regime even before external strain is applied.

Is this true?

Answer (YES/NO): YES